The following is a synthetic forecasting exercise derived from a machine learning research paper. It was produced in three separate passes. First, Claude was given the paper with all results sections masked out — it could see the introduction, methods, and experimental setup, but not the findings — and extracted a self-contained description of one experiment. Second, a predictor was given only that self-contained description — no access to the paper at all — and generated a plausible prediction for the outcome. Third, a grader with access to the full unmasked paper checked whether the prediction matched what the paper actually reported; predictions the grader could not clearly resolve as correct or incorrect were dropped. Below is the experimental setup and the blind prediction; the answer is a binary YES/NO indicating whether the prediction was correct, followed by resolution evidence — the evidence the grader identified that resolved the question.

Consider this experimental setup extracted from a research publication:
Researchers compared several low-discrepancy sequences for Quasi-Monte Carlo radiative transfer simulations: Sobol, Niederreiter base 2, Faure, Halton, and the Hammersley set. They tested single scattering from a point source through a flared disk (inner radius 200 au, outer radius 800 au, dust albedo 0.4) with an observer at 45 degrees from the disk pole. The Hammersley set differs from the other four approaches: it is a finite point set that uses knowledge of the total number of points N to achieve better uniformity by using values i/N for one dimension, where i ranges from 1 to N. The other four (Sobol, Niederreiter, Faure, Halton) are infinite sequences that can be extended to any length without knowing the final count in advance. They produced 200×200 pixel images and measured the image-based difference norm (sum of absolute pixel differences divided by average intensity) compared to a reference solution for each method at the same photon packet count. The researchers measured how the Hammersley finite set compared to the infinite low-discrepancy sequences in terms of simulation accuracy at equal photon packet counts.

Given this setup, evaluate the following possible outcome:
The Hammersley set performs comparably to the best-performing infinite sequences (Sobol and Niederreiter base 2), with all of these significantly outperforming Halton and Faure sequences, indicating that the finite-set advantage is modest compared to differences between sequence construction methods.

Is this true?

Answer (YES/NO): NO